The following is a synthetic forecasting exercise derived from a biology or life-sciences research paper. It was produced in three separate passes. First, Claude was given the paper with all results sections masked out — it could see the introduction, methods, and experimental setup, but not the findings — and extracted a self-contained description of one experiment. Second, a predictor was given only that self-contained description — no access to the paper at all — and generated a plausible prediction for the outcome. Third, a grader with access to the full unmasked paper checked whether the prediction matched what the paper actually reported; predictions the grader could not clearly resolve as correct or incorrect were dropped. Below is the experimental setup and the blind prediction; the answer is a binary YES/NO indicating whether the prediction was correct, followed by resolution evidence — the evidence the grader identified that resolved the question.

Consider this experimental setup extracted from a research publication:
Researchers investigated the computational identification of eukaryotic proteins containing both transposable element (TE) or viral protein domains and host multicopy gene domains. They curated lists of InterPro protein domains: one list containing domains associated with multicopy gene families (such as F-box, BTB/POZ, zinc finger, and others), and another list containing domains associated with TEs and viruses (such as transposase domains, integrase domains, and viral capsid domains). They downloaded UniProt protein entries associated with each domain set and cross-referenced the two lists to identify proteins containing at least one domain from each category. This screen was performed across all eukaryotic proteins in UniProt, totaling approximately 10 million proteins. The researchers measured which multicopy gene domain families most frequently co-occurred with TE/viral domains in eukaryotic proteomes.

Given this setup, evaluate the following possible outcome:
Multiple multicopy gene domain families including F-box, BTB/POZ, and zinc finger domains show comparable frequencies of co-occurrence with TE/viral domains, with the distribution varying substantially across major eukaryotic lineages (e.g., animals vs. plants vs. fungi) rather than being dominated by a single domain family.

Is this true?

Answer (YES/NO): NO